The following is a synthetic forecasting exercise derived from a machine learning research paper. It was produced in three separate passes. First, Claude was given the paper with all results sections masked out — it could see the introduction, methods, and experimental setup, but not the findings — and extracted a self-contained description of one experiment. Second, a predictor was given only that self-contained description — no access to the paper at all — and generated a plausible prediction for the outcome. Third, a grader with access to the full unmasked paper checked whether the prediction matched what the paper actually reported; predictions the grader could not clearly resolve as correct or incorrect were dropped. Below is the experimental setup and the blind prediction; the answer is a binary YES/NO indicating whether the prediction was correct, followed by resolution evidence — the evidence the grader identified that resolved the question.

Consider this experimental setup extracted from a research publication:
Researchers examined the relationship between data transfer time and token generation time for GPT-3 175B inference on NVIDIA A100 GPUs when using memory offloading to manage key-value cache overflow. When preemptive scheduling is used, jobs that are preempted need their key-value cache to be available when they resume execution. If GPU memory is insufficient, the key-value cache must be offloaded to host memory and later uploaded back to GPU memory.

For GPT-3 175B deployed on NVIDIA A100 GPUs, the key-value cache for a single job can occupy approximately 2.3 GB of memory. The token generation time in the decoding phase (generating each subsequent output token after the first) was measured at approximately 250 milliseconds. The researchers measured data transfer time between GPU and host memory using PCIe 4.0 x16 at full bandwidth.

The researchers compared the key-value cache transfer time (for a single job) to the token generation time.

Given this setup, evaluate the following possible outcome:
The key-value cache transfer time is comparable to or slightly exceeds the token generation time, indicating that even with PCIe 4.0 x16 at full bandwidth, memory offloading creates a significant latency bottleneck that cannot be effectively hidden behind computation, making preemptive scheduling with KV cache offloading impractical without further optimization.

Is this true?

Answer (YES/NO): NO